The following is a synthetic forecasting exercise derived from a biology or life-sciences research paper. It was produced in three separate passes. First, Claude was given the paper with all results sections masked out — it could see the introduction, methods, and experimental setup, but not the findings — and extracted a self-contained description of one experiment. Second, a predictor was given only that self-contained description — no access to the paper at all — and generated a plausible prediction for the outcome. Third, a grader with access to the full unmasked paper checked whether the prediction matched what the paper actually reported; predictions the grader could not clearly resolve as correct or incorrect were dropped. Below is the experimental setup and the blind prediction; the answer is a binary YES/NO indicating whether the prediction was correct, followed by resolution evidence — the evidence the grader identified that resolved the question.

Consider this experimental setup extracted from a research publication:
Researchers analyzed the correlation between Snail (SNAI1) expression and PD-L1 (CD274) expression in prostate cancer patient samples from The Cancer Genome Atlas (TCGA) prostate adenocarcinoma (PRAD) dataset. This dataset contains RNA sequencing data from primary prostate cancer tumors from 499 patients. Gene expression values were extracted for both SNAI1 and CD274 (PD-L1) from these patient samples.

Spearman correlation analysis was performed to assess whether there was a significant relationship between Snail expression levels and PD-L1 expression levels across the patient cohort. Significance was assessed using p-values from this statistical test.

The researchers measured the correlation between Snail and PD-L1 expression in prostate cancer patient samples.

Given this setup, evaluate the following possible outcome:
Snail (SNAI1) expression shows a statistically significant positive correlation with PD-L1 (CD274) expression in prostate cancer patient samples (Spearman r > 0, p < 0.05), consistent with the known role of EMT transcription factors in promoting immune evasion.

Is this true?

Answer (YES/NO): YES